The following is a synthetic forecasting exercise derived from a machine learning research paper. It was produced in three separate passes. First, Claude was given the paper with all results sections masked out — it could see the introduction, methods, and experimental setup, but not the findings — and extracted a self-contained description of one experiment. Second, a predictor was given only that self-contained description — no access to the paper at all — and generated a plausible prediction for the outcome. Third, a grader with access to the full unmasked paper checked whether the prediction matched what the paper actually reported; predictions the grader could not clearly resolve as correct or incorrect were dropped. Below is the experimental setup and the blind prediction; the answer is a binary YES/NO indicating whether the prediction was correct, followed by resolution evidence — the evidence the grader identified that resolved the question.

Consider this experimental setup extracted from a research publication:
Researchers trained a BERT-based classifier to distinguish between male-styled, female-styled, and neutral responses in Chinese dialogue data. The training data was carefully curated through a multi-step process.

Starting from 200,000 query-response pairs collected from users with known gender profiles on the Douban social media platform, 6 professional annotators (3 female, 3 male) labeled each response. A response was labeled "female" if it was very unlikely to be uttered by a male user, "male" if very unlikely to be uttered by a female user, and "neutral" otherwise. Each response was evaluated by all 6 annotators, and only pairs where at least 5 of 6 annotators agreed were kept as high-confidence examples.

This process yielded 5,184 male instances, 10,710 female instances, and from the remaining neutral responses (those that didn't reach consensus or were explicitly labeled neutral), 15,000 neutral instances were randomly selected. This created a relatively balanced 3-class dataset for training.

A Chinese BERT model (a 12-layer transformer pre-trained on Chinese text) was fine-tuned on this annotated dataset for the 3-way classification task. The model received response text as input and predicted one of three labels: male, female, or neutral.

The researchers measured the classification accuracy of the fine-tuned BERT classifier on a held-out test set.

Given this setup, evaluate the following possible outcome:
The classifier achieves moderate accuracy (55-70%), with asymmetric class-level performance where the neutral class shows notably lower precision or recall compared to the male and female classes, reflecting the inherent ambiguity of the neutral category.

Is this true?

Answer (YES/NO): NO